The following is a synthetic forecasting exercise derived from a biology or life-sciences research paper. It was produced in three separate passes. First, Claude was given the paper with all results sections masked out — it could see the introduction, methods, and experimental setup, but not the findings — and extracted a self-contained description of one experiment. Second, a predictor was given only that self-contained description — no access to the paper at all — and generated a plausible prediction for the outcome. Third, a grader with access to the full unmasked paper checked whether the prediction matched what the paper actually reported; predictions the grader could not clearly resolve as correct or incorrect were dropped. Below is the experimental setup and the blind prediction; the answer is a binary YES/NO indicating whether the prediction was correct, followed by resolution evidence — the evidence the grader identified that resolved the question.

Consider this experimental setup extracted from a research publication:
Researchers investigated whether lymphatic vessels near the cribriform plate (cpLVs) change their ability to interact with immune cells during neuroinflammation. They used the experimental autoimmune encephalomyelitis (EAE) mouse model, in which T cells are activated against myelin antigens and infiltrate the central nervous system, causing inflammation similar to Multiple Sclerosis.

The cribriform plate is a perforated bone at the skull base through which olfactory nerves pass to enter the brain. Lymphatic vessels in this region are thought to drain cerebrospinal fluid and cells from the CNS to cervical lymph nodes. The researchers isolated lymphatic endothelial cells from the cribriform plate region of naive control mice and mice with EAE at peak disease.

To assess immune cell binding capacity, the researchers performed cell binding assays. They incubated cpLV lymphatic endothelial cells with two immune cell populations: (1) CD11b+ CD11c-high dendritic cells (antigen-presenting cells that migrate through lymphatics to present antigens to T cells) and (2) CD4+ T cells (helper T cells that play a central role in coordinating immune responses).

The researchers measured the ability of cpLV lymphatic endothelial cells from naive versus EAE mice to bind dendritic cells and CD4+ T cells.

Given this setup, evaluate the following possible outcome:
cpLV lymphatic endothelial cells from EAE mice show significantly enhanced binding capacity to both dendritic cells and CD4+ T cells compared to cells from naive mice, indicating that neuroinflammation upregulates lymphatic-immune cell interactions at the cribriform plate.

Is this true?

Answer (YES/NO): YES